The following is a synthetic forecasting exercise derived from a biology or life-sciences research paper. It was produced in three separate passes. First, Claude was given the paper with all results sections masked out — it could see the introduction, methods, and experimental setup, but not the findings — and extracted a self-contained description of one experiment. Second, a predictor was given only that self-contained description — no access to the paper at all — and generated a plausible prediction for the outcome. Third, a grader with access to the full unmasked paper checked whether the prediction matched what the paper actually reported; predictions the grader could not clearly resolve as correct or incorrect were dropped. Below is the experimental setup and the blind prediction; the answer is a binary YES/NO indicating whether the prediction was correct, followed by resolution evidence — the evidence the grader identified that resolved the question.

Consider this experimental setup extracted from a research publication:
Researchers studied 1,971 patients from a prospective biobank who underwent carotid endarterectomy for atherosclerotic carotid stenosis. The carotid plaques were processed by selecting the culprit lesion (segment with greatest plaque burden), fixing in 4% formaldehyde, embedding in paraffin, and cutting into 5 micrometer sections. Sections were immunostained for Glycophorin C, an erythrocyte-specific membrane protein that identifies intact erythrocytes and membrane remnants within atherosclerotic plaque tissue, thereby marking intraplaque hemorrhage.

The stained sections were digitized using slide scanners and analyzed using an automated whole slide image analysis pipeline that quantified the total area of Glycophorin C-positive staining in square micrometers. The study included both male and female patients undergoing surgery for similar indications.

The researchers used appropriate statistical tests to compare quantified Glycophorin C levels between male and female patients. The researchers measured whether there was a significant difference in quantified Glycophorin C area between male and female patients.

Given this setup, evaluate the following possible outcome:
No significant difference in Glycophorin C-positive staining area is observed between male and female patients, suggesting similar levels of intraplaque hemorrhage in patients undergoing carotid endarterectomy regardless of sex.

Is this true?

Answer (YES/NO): NO